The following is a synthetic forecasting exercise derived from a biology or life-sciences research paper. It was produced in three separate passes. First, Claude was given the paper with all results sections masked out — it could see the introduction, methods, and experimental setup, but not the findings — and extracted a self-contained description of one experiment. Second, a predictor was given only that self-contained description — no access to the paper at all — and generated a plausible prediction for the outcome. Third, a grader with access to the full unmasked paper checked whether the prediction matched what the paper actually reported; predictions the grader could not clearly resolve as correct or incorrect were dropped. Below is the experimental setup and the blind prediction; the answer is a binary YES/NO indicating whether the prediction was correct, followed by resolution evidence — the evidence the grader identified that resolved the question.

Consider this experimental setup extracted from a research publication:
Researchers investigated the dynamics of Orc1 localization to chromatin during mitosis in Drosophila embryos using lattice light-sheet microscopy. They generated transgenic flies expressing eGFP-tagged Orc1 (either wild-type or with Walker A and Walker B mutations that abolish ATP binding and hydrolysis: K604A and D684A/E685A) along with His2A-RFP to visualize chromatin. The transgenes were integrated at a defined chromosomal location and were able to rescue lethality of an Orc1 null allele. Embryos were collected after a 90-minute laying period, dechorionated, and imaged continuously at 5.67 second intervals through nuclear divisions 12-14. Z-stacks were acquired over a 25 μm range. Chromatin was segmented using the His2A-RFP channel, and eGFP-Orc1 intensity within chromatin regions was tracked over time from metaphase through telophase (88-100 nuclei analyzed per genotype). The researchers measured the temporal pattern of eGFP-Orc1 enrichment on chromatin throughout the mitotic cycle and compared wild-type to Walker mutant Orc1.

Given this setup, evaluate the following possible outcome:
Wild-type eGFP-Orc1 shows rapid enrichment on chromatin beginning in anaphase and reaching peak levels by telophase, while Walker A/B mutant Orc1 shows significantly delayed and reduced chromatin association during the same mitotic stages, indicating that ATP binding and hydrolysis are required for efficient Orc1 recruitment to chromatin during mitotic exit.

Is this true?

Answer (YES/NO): NO